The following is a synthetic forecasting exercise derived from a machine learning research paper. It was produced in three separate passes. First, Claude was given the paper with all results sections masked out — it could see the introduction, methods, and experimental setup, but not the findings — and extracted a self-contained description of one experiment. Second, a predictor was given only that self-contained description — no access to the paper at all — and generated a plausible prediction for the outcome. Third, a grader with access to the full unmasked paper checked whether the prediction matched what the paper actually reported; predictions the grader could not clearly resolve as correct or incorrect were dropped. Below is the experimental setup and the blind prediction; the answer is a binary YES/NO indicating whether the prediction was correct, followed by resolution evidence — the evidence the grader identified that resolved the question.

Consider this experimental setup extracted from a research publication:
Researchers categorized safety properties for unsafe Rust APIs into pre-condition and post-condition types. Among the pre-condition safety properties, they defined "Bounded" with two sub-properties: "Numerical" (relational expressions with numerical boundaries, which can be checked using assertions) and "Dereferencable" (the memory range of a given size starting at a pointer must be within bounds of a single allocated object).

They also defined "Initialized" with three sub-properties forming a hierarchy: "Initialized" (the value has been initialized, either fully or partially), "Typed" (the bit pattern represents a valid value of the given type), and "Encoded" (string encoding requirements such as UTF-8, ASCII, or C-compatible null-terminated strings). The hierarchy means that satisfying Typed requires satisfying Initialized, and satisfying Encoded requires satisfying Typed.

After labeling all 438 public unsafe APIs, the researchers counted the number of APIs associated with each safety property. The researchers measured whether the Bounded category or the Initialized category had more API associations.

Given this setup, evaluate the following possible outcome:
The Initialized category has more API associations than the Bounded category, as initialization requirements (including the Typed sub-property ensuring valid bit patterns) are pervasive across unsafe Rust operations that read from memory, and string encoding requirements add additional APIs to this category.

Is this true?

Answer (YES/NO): NO